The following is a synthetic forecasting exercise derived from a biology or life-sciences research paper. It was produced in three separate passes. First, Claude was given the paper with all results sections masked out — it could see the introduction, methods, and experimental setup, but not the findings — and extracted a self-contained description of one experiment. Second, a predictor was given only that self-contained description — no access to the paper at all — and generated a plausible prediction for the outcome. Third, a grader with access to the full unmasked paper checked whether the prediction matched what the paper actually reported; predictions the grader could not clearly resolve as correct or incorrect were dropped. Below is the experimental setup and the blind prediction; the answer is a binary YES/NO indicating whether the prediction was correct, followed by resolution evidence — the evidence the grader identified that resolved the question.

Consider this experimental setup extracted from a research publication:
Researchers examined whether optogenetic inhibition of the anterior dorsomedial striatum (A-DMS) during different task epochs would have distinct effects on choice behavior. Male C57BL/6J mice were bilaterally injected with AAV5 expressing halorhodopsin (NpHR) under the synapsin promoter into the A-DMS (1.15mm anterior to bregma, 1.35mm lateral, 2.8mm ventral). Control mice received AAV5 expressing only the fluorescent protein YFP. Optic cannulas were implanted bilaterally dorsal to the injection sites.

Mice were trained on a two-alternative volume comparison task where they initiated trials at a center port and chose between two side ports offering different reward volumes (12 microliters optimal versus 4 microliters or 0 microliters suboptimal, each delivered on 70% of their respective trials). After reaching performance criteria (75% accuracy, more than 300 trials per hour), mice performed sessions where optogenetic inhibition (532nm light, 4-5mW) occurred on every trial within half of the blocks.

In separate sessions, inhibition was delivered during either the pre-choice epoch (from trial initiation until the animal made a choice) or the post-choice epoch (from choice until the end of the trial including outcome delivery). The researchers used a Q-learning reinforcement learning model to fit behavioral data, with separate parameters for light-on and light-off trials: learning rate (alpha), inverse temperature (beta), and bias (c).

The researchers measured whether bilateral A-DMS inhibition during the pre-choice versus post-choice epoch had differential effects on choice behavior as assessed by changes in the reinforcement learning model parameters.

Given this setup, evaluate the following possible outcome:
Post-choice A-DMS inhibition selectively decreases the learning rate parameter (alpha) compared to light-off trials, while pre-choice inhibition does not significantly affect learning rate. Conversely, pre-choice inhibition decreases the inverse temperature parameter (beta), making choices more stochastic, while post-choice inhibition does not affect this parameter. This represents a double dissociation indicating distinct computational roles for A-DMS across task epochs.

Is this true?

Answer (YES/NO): NO